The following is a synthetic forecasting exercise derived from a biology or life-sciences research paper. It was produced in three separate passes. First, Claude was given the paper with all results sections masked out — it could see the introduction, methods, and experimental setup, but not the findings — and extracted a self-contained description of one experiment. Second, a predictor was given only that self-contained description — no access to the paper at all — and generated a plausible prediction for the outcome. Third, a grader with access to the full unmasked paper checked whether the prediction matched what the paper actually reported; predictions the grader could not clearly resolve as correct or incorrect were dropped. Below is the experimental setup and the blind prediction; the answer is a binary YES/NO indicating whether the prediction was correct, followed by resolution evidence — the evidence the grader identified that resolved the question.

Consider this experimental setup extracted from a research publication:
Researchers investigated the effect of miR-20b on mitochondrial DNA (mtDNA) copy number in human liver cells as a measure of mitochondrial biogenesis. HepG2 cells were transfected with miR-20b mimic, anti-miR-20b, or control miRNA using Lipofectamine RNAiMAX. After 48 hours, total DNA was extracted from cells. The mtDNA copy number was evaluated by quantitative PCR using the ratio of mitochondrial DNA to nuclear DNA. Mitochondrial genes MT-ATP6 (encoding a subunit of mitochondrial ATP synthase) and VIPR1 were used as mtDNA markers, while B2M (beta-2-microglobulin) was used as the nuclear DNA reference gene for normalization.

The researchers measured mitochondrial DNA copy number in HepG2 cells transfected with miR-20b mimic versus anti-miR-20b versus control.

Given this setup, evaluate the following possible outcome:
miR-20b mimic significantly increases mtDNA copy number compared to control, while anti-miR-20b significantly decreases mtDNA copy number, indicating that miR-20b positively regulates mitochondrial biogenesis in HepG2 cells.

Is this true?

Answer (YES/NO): NO